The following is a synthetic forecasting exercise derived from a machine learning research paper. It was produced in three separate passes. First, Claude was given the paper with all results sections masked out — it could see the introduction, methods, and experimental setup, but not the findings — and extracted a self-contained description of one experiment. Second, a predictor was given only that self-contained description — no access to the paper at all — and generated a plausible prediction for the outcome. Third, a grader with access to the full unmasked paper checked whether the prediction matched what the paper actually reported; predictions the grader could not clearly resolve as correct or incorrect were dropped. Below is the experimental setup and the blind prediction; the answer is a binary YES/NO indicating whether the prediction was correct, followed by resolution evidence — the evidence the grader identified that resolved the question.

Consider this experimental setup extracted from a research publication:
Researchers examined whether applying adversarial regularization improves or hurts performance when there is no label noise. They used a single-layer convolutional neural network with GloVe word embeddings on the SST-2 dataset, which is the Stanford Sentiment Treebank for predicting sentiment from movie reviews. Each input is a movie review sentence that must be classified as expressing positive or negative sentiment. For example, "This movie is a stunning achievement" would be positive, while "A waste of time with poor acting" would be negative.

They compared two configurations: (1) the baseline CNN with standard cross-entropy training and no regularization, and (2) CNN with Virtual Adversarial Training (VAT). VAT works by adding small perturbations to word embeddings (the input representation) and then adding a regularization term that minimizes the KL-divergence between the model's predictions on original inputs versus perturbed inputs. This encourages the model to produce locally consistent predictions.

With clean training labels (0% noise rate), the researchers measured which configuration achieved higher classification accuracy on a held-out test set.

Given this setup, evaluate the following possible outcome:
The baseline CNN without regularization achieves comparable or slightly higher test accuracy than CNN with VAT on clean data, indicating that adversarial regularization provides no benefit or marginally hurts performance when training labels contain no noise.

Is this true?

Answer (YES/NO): NO